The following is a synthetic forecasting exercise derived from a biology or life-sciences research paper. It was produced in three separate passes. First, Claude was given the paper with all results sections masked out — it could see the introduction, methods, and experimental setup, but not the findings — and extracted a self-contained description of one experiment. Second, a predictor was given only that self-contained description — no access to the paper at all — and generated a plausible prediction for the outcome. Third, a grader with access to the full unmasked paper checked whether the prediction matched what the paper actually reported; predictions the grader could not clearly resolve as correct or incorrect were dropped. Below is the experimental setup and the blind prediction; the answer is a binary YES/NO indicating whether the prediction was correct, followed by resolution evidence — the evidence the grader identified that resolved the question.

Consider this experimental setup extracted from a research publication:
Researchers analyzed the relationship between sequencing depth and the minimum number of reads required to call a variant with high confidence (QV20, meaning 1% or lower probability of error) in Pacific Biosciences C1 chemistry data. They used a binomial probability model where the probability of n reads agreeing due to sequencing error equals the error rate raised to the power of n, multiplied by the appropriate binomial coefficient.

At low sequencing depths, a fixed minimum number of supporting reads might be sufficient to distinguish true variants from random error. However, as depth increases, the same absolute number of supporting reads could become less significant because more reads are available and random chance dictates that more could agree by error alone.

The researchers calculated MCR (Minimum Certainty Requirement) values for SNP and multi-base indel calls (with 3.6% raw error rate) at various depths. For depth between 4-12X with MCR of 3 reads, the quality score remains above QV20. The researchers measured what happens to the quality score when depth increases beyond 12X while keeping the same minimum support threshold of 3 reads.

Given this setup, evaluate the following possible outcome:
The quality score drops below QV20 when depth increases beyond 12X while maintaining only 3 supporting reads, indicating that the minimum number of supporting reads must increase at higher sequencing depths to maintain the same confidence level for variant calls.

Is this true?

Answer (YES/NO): YES